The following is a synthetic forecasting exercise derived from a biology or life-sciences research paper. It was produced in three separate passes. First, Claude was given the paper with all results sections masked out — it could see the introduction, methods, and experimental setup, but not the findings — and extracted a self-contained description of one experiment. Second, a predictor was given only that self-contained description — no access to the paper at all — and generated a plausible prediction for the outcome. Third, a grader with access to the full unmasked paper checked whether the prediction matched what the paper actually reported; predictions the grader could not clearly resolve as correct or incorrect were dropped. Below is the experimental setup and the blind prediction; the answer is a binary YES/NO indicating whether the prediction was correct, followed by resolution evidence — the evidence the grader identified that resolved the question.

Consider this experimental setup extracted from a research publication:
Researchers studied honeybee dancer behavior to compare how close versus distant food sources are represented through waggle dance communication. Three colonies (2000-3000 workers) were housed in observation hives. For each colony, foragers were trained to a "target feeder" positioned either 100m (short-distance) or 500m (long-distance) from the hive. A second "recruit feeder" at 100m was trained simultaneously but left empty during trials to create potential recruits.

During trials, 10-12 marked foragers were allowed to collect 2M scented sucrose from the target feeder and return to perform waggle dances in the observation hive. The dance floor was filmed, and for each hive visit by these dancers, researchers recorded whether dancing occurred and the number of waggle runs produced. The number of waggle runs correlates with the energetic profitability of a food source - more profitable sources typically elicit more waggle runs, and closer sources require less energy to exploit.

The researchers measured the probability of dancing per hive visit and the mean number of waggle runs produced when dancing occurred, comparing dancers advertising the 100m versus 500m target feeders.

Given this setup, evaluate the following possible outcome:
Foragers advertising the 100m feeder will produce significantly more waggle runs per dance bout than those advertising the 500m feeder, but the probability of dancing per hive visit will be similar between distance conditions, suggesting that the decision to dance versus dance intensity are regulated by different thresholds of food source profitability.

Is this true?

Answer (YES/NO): NO